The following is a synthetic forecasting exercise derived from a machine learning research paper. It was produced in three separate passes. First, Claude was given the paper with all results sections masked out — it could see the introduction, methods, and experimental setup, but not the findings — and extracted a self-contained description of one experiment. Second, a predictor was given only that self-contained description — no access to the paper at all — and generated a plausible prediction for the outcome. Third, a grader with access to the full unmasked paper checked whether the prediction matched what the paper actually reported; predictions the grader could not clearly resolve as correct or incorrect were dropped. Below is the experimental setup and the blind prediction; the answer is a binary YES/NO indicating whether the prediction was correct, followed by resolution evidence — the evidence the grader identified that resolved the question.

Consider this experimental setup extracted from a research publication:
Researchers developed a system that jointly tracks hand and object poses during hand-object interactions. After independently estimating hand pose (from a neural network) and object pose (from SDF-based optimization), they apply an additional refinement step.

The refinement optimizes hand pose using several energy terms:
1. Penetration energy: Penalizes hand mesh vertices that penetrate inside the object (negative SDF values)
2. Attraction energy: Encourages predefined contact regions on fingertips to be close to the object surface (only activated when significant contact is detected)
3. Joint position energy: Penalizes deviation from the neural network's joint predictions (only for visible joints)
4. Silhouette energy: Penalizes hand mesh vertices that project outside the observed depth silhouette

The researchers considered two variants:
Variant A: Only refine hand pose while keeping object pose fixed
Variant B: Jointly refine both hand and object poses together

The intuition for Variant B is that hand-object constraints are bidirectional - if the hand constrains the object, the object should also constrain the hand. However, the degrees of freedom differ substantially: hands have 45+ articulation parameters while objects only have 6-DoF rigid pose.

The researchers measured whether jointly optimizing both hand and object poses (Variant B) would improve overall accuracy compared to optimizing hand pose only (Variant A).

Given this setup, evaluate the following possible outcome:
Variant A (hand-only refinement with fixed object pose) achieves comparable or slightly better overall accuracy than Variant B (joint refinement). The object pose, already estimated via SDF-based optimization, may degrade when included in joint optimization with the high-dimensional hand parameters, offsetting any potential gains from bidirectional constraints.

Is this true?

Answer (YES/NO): YES